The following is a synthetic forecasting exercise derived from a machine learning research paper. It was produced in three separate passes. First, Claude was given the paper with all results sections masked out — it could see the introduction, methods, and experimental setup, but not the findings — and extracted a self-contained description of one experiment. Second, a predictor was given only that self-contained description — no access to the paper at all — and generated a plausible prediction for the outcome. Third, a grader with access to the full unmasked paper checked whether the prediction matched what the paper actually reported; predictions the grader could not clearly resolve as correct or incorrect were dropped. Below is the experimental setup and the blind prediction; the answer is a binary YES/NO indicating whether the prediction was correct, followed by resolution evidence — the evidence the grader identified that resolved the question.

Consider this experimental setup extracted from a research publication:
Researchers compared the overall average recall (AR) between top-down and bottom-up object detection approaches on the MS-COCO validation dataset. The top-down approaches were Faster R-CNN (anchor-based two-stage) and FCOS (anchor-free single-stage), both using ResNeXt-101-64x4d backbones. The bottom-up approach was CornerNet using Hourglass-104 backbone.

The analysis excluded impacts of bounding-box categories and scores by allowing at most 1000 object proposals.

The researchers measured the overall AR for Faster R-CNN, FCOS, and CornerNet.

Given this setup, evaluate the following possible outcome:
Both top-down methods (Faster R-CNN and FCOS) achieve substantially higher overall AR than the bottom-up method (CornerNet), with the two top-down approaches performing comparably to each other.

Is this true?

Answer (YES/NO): NO